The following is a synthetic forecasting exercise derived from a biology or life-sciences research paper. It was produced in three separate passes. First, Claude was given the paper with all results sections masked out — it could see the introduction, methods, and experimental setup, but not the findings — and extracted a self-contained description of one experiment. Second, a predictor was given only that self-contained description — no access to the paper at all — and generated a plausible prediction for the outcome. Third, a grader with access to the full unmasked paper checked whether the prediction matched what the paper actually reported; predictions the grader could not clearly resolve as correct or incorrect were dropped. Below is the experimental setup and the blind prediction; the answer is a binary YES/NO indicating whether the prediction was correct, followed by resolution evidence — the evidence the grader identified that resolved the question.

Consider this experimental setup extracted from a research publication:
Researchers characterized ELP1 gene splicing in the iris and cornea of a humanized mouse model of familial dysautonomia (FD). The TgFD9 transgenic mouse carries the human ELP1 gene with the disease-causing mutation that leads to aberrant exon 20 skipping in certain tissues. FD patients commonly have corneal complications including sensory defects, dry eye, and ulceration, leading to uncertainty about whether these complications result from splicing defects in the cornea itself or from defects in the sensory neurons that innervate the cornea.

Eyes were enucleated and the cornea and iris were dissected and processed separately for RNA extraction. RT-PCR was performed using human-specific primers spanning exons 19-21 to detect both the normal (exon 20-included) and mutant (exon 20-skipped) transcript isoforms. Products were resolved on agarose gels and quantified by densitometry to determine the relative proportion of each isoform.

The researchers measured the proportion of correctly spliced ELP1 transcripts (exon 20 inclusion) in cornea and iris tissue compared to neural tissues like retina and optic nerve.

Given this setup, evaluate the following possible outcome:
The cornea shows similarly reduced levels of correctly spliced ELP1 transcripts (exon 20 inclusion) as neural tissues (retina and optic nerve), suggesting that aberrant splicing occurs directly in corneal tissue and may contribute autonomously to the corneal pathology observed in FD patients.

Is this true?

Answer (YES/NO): NO